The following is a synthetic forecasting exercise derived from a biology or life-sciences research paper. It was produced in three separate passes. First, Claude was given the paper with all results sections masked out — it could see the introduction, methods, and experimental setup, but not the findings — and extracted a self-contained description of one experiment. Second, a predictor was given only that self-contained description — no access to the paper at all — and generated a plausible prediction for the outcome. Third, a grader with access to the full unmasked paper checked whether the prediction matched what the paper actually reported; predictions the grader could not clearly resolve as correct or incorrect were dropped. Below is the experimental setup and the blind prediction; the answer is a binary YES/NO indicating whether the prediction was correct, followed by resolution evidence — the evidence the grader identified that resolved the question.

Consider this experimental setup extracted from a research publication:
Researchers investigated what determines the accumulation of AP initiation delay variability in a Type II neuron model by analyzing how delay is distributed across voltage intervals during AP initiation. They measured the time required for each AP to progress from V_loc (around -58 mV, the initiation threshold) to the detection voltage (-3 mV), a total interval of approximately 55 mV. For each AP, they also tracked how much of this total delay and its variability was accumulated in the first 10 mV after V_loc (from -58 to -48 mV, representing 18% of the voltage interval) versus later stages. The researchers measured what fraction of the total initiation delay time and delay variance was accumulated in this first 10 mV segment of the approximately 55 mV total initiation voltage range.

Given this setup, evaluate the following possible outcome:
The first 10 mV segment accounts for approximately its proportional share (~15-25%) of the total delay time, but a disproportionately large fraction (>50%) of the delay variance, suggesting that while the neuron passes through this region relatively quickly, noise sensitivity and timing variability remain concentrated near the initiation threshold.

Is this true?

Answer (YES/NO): NO